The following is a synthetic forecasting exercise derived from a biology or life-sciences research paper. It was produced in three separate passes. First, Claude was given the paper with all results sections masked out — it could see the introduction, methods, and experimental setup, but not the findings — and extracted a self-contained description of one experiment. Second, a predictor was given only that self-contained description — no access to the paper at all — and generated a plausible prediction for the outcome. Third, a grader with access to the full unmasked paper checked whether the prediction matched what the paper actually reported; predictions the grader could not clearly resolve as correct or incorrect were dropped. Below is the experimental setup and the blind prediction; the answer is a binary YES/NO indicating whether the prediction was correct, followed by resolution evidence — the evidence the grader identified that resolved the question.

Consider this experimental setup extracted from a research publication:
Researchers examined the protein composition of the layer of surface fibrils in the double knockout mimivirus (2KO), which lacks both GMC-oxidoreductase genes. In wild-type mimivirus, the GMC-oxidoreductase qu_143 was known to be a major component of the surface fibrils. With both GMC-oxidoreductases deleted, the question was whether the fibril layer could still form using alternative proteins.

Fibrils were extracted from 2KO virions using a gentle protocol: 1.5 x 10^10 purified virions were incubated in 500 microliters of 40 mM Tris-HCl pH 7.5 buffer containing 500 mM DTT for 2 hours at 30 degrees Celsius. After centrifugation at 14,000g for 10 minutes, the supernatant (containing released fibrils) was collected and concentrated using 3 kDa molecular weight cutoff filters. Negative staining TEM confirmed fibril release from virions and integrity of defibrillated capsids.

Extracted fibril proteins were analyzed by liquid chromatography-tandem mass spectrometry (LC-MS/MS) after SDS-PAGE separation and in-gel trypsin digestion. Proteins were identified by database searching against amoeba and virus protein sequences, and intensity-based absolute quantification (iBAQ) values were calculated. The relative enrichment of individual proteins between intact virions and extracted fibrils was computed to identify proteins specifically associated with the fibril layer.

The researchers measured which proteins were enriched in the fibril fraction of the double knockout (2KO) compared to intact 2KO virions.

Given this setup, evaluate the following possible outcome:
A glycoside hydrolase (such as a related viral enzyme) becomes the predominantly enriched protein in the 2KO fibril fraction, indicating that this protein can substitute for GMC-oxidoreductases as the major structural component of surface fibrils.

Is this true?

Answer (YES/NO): NO